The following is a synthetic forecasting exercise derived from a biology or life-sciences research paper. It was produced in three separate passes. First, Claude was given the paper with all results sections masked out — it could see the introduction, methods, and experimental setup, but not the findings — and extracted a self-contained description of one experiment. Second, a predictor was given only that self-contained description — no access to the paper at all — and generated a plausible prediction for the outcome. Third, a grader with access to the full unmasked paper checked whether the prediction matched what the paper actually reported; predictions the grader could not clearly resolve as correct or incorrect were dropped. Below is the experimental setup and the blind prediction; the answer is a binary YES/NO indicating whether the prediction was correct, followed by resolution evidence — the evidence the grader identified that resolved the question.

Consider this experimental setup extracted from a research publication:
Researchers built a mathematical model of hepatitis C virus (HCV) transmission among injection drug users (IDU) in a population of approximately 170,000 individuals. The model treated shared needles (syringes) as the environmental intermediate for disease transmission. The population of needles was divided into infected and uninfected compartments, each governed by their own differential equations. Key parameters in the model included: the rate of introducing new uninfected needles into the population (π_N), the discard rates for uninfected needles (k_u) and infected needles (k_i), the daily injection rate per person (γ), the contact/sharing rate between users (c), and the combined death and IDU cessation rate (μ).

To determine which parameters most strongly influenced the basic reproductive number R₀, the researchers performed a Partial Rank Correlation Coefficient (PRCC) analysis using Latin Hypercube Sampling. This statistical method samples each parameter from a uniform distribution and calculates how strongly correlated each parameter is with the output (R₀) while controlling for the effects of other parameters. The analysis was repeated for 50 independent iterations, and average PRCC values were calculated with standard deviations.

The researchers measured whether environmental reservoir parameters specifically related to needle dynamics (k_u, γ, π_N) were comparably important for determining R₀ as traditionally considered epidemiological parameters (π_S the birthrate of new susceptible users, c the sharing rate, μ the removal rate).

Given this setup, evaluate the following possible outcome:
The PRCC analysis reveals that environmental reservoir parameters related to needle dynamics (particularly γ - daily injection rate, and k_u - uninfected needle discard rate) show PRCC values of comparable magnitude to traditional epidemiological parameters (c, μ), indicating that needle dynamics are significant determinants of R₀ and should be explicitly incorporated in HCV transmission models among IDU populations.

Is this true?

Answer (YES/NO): YES